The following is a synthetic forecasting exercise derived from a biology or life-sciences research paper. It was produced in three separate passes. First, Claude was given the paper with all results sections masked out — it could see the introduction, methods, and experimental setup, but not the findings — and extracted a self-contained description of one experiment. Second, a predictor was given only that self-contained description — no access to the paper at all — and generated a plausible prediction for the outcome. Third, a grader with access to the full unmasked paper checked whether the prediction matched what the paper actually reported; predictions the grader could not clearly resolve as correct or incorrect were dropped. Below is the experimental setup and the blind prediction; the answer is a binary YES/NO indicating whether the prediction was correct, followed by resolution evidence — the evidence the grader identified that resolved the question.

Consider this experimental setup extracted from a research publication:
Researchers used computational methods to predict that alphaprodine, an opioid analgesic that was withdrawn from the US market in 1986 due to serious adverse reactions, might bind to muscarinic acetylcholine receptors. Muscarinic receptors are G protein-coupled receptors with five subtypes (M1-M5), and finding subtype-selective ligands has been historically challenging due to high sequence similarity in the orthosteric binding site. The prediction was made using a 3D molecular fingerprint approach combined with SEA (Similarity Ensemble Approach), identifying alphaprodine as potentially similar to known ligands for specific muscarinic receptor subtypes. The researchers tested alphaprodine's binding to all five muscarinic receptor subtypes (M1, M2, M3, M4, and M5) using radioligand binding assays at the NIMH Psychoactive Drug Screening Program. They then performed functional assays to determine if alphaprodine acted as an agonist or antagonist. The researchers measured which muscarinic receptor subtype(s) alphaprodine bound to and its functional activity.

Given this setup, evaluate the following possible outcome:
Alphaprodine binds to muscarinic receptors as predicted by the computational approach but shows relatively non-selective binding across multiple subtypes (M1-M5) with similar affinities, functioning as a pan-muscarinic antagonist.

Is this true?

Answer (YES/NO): NO